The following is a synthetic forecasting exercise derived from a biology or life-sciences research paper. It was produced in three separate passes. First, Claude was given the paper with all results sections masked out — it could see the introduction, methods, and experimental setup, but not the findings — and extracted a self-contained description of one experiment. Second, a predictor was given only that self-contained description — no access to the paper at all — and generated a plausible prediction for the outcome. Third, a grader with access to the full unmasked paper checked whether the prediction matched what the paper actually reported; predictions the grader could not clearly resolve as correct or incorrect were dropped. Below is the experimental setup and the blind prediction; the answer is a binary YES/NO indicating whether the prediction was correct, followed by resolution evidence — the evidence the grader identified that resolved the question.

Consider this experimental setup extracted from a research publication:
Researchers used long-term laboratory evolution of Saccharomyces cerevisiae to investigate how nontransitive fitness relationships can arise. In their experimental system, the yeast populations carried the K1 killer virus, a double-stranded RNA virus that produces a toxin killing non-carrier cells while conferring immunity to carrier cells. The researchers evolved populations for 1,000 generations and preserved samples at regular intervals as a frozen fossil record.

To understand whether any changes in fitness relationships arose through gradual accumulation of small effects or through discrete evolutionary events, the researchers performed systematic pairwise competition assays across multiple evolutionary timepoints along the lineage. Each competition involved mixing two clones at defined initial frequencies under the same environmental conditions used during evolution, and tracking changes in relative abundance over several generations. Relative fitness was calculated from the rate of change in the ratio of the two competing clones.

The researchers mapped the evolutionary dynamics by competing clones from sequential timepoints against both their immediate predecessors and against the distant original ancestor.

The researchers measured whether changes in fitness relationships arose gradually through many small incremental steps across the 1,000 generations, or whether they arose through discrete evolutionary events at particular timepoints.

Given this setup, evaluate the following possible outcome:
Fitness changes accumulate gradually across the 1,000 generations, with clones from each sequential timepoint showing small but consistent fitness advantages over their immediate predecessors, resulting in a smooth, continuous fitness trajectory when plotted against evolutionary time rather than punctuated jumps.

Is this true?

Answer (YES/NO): NO